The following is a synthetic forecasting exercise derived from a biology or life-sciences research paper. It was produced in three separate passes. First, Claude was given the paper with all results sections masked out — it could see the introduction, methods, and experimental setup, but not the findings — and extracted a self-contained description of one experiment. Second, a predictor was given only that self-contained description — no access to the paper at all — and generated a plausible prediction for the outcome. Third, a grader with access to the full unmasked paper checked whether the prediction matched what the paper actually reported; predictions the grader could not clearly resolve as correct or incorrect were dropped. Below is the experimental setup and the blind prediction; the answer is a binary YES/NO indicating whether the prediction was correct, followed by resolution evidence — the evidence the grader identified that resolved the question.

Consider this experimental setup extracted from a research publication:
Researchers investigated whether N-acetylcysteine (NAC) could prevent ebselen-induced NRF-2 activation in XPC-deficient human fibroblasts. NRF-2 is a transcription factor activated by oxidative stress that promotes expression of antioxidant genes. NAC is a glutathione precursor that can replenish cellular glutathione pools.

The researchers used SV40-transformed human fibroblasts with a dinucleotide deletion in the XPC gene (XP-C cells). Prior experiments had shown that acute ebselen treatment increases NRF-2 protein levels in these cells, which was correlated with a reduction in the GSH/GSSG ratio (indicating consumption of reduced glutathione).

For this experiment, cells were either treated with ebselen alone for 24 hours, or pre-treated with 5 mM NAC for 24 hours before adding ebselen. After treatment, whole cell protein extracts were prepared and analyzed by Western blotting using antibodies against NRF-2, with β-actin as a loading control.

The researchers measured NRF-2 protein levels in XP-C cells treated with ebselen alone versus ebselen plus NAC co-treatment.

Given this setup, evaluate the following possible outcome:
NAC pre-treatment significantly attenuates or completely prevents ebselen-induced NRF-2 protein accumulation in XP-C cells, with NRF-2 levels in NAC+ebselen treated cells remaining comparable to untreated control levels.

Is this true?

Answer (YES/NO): YES